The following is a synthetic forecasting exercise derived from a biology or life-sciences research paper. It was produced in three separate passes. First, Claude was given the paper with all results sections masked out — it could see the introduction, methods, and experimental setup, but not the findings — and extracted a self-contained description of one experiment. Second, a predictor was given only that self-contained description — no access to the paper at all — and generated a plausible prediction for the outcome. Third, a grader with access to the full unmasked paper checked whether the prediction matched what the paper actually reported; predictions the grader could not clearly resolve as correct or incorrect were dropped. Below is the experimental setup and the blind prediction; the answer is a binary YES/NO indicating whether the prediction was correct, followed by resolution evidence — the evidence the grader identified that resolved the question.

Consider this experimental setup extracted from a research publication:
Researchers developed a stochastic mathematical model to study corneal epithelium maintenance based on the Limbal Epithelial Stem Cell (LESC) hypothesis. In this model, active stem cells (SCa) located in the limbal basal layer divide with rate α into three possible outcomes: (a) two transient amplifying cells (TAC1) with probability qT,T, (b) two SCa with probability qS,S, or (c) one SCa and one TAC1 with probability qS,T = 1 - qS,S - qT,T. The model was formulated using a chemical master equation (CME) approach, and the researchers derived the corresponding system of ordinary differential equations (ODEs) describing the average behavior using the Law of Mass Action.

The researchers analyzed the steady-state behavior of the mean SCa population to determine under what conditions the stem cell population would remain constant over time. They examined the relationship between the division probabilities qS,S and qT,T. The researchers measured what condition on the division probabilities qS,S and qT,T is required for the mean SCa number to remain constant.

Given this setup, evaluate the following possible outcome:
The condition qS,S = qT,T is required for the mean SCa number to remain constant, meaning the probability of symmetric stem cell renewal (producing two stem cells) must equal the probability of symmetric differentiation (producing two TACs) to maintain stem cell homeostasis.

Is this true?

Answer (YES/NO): YES